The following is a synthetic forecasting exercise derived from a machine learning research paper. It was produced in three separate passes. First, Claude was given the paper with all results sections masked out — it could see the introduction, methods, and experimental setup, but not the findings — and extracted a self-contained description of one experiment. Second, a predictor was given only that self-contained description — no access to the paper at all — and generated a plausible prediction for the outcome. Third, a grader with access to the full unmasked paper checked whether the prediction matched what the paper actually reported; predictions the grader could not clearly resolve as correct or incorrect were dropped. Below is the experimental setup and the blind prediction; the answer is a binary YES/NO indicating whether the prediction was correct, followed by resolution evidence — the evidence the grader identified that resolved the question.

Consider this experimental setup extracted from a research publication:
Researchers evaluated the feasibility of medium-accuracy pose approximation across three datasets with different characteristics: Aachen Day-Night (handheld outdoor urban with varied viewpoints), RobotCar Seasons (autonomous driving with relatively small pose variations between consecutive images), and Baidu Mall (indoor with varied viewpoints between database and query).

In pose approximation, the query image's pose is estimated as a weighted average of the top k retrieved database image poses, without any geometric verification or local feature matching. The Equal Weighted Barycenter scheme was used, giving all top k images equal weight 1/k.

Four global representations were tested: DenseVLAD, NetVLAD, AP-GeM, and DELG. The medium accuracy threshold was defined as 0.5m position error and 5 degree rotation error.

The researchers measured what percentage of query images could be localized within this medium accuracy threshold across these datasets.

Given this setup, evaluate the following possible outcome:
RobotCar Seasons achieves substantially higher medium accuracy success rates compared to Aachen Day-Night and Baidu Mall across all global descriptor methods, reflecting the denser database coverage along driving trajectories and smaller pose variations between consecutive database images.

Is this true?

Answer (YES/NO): YES